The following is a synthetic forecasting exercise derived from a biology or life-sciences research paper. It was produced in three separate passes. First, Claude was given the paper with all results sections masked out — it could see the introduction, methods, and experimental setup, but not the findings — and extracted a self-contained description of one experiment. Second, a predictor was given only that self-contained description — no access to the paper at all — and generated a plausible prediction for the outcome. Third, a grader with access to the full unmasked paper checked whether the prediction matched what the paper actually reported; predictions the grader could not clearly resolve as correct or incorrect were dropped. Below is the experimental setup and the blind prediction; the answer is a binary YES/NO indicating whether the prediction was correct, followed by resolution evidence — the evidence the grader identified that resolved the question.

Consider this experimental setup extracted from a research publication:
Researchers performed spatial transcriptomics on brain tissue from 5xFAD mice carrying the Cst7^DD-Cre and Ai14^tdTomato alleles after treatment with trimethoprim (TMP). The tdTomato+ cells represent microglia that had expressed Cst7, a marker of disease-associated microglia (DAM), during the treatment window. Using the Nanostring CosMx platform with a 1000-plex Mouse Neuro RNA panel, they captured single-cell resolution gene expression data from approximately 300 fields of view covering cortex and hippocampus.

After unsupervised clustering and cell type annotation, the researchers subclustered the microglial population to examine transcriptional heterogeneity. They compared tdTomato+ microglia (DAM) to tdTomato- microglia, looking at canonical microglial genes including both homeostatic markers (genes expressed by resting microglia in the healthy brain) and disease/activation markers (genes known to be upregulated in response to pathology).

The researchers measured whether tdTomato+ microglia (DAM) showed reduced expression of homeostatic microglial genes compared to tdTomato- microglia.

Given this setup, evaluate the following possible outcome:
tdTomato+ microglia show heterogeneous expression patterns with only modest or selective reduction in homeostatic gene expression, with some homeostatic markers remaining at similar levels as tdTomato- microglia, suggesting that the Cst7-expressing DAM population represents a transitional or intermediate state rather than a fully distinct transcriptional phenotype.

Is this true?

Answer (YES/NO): NO